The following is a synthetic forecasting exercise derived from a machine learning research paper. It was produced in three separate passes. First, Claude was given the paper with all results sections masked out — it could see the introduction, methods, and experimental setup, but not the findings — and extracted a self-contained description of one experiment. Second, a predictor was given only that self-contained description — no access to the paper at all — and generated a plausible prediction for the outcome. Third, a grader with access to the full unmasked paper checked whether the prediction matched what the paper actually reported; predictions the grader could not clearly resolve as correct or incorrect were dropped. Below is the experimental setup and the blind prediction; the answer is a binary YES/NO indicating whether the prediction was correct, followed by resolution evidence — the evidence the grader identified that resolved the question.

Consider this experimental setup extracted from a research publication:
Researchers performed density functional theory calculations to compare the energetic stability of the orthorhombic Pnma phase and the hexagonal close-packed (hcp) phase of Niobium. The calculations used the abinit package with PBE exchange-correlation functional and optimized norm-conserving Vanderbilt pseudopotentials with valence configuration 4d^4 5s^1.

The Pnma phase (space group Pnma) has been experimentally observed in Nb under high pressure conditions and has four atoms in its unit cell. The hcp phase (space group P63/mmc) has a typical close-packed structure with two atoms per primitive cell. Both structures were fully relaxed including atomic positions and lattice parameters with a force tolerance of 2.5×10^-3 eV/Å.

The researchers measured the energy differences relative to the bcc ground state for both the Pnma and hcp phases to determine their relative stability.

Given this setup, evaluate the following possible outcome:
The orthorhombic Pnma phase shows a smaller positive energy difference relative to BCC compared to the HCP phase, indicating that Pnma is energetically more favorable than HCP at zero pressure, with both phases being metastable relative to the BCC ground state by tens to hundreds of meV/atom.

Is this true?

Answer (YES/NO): YES